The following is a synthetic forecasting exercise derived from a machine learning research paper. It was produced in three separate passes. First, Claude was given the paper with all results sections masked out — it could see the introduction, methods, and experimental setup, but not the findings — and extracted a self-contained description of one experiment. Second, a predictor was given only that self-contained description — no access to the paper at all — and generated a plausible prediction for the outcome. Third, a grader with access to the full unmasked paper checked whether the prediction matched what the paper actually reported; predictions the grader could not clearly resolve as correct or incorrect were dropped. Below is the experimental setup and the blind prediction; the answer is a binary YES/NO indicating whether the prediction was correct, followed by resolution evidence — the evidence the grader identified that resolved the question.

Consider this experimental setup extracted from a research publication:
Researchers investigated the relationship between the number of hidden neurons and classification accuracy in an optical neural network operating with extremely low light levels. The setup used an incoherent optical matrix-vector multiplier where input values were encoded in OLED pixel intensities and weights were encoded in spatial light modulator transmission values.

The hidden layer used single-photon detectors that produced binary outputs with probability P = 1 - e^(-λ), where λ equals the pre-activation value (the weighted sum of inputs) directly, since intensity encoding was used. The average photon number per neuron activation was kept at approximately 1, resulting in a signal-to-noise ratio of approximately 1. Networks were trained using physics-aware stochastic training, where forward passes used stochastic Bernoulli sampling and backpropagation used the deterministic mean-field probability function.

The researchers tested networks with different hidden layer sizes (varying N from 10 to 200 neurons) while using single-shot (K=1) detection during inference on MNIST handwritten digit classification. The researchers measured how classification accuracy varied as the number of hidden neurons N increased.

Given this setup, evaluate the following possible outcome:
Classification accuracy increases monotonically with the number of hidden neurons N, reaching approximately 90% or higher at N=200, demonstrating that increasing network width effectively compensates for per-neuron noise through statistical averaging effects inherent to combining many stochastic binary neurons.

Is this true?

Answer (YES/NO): YES